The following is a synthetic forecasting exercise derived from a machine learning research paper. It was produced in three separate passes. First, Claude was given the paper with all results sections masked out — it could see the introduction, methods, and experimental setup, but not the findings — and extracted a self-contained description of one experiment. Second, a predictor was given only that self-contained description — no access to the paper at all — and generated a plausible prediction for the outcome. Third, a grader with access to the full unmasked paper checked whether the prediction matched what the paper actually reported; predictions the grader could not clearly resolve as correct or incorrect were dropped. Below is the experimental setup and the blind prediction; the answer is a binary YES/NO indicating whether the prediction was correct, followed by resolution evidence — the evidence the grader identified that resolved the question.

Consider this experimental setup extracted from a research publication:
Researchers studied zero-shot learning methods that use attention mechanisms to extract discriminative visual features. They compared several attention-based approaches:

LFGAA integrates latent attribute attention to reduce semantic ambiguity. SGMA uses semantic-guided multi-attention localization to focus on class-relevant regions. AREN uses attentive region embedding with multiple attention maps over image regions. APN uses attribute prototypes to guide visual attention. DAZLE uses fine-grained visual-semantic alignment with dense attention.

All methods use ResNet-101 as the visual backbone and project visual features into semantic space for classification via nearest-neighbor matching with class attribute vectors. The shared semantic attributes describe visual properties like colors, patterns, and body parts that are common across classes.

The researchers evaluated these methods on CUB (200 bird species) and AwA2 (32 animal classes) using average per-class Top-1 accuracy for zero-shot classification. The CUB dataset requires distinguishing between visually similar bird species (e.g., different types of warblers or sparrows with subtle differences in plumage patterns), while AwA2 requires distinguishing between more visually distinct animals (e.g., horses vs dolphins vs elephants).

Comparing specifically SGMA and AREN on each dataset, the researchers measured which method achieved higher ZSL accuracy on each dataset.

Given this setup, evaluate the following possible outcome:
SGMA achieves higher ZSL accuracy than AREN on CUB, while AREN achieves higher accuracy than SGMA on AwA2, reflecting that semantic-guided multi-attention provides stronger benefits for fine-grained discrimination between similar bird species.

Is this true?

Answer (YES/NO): NO